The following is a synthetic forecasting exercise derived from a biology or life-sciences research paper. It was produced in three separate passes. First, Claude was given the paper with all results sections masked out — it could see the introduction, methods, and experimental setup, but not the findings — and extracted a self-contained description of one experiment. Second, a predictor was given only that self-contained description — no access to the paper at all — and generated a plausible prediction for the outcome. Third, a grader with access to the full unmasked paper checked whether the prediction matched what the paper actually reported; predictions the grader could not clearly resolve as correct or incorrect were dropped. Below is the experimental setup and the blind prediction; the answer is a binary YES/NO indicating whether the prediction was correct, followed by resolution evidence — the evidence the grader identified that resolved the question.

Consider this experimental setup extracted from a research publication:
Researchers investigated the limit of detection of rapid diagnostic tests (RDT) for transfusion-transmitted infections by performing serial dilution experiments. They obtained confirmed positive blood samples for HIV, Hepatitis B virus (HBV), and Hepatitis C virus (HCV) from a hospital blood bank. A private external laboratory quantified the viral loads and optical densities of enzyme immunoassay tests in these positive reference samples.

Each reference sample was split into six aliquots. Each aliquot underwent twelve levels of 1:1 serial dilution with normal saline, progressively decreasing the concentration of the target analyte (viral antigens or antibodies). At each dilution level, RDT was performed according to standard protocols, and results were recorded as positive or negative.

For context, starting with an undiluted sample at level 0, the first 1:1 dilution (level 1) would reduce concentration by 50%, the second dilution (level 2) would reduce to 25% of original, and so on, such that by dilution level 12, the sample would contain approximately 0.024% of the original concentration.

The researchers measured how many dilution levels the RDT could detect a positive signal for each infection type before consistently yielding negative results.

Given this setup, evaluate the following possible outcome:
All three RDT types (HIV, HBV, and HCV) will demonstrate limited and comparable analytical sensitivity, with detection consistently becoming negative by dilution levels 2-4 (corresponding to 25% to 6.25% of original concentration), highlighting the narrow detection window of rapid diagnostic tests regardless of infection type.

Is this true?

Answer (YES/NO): NO